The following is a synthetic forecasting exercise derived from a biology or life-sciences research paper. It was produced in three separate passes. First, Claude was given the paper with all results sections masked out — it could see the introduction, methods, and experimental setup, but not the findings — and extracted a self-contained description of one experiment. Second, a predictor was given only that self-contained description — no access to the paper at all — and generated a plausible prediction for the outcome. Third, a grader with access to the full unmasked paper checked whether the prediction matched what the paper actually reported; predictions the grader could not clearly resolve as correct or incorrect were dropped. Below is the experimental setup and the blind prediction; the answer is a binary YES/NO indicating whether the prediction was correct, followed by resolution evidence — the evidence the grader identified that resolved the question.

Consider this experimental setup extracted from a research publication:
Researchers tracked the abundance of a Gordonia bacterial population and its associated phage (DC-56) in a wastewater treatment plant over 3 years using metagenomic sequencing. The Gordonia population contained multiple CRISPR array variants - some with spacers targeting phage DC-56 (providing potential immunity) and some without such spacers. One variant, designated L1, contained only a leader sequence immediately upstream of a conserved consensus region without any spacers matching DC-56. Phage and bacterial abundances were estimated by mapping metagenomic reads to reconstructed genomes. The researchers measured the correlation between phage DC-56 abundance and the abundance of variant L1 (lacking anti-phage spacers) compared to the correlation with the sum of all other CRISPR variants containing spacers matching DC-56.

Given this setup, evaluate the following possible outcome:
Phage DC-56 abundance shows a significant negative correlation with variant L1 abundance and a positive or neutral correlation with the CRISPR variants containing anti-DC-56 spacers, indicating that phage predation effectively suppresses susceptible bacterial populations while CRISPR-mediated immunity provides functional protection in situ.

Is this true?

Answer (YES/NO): NO